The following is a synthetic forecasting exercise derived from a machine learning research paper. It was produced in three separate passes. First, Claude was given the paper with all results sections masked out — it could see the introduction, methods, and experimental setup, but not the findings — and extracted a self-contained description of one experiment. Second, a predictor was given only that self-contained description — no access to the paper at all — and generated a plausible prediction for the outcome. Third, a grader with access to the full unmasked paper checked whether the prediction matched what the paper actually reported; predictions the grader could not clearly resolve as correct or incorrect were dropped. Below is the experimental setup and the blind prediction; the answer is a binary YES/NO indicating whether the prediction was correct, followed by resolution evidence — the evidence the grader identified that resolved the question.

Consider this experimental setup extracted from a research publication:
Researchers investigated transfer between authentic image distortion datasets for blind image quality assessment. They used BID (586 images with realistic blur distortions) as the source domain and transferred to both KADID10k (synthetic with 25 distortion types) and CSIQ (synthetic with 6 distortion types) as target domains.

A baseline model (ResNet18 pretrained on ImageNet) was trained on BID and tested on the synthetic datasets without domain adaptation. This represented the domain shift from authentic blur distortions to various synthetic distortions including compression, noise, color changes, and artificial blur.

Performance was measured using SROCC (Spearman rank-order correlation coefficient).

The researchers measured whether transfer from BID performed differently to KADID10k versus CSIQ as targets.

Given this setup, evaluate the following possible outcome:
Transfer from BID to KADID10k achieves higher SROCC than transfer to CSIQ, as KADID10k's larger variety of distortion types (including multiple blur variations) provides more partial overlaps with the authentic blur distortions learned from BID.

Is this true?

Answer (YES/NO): NO